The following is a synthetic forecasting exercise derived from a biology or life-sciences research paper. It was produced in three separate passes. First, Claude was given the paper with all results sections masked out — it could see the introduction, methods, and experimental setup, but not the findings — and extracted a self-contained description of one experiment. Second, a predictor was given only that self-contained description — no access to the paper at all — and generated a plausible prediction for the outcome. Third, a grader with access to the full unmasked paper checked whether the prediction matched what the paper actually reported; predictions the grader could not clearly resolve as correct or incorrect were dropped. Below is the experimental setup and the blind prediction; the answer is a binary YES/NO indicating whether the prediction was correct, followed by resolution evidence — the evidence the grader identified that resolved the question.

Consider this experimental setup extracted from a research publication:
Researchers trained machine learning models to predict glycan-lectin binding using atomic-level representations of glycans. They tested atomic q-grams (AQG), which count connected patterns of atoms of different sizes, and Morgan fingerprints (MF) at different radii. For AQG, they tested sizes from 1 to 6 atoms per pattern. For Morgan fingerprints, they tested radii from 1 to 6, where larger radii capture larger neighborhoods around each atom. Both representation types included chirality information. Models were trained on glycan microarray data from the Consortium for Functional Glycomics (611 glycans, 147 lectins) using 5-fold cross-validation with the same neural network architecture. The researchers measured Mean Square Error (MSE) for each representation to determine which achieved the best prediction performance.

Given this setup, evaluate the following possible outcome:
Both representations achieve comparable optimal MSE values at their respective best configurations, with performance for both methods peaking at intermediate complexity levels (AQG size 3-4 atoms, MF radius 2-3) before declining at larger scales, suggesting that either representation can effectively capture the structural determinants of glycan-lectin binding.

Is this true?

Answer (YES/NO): NO